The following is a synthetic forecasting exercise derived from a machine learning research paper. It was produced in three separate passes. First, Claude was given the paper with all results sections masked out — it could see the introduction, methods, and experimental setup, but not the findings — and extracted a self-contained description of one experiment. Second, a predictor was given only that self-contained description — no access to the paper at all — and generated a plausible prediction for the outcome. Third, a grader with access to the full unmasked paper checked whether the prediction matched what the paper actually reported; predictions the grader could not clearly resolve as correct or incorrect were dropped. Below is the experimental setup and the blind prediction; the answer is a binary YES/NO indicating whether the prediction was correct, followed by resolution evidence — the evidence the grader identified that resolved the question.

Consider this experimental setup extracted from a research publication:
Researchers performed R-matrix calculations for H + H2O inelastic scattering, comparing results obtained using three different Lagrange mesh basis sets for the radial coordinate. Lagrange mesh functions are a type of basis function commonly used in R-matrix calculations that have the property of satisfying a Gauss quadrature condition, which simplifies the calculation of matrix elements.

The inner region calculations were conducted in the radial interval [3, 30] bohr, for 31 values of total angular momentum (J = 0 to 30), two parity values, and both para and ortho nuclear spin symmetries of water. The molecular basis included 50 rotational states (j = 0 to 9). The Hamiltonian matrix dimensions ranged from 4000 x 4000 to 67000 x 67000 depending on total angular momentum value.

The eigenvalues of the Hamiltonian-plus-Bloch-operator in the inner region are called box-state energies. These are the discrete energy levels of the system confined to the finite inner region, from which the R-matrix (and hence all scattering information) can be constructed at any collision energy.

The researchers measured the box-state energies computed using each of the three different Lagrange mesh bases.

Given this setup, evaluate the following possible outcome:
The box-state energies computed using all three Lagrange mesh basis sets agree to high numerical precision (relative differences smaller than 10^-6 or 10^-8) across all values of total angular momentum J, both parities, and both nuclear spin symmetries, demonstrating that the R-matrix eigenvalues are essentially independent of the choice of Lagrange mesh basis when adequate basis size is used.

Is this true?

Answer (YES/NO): NO